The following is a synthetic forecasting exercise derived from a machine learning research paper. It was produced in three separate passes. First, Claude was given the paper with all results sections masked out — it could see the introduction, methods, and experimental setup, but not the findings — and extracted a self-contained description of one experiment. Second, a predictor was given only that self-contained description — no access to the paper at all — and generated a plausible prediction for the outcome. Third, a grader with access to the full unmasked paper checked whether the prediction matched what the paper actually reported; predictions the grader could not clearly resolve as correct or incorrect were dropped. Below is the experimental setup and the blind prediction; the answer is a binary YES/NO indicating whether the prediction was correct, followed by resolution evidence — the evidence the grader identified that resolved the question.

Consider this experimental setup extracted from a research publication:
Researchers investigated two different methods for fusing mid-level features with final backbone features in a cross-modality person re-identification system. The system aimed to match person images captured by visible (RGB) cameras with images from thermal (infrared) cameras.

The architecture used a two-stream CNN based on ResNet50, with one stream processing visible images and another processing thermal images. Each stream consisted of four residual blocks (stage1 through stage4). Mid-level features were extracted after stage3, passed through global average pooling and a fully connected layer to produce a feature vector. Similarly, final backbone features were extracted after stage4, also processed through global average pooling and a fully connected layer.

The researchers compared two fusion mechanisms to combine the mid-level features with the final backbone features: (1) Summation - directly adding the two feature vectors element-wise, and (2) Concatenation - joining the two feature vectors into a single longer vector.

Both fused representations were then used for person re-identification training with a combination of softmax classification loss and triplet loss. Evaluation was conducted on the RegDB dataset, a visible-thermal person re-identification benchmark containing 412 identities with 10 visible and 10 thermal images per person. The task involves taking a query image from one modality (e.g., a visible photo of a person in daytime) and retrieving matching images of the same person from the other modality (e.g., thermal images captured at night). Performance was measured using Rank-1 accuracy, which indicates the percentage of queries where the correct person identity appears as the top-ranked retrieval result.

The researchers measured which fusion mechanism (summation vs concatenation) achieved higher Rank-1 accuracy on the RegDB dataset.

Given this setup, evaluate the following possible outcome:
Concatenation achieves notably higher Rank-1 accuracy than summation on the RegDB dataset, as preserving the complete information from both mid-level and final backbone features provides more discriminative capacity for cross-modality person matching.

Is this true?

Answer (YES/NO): YES